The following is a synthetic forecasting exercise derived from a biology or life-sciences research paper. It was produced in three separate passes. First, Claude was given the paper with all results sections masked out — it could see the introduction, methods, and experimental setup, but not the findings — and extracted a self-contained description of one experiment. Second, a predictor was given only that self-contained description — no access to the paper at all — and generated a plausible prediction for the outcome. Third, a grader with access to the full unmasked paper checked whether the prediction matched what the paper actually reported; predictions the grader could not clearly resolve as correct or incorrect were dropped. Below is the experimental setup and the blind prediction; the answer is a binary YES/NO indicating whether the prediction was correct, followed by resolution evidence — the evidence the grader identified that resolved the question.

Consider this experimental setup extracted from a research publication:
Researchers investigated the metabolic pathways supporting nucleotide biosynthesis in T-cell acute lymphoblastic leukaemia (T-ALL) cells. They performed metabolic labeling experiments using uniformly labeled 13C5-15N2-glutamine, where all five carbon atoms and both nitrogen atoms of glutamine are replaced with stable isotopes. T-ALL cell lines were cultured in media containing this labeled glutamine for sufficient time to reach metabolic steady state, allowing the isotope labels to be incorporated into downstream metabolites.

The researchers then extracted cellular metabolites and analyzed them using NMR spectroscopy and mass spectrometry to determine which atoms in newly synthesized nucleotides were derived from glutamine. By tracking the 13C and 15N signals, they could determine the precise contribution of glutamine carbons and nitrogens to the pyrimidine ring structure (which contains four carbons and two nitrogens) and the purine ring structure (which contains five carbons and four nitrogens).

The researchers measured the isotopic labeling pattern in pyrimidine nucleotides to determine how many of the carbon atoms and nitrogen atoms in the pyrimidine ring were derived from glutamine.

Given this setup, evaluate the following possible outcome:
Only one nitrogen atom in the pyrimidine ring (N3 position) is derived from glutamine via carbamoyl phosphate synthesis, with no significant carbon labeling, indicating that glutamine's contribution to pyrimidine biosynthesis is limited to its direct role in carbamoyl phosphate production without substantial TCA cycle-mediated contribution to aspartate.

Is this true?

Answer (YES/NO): NO